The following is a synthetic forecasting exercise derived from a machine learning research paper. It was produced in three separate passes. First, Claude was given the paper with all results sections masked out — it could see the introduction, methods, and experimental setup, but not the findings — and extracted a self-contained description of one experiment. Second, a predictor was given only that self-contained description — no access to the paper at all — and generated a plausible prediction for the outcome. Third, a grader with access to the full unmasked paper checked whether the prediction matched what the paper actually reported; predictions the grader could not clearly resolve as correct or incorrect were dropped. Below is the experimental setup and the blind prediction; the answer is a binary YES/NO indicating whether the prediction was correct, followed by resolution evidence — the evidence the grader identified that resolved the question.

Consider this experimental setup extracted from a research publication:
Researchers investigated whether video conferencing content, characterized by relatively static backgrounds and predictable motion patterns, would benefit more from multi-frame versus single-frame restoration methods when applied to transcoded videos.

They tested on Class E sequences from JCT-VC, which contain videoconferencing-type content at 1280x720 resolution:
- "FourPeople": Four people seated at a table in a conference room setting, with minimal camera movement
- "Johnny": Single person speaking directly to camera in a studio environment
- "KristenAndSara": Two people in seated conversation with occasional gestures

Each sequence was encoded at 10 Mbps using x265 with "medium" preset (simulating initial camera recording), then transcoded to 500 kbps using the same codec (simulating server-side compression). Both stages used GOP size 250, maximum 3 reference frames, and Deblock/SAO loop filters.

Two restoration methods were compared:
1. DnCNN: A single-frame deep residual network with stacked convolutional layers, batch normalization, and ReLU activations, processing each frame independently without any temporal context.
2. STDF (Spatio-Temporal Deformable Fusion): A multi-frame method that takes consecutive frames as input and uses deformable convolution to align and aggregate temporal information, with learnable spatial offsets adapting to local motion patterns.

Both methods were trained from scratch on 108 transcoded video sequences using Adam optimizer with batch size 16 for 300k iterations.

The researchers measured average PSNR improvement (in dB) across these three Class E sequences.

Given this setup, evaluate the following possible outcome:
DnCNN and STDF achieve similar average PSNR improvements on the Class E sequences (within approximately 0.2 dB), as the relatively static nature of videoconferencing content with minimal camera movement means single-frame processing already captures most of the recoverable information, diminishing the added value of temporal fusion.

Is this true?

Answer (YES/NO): NO